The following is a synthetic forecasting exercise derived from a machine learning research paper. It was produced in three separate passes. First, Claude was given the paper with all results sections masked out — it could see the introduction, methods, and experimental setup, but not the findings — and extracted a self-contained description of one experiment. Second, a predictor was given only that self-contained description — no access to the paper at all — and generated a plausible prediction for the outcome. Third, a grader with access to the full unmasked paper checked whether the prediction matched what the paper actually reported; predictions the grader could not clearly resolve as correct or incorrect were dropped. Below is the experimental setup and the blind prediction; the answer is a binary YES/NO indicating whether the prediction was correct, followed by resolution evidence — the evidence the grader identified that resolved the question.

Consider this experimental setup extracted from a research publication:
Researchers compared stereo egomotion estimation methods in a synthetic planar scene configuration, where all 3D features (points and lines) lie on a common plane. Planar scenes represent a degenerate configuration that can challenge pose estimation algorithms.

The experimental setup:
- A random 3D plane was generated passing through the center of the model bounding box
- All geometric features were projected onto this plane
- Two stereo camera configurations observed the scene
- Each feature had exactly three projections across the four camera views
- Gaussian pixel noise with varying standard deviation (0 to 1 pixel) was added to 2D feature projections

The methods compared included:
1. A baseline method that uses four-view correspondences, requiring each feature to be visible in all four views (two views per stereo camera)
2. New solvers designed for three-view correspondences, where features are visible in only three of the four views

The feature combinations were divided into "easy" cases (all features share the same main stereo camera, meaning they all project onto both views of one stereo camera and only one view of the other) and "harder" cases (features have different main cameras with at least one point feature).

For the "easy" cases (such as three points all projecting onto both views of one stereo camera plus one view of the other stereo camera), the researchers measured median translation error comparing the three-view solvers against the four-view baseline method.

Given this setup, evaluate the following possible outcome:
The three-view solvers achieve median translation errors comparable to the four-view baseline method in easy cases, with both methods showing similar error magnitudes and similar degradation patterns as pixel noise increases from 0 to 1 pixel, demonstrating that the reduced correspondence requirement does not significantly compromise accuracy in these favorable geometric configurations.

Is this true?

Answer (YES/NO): NO